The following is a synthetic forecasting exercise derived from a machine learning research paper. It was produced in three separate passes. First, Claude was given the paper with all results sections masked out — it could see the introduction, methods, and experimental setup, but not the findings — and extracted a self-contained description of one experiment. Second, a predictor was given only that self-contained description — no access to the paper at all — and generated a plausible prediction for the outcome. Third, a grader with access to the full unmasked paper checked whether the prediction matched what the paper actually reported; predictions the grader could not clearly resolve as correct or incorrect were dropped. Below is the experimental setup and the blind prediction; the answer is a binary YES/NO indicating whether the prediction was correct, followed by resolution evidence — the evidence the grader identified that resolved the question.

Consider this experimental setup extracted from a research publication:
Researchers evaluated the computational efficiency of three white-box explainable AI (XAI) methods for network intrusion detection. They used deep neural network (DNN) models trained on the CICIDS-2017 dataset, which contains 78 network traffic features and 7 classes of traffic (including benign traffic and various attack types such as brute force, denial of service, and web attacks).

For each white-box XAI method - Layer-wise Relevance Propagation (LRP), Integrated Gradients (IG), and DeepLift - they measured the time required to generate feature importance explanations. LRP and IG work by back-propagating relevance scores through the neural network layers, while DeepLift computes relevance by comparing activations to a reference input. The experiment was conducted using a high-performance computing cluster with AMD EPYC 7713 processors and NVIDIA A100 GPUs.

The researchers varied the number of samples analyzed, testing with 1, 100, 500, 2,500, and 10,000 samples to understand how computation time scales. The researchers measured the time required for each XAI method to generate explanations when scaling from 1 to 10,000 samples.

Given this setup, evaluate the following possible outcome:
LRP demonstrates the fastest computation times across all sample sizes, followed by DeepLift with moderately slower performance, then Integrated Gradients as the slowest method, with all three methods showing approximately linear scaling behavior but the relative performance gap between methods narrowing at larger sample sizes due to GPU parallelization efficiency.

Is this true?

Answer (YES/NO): NO